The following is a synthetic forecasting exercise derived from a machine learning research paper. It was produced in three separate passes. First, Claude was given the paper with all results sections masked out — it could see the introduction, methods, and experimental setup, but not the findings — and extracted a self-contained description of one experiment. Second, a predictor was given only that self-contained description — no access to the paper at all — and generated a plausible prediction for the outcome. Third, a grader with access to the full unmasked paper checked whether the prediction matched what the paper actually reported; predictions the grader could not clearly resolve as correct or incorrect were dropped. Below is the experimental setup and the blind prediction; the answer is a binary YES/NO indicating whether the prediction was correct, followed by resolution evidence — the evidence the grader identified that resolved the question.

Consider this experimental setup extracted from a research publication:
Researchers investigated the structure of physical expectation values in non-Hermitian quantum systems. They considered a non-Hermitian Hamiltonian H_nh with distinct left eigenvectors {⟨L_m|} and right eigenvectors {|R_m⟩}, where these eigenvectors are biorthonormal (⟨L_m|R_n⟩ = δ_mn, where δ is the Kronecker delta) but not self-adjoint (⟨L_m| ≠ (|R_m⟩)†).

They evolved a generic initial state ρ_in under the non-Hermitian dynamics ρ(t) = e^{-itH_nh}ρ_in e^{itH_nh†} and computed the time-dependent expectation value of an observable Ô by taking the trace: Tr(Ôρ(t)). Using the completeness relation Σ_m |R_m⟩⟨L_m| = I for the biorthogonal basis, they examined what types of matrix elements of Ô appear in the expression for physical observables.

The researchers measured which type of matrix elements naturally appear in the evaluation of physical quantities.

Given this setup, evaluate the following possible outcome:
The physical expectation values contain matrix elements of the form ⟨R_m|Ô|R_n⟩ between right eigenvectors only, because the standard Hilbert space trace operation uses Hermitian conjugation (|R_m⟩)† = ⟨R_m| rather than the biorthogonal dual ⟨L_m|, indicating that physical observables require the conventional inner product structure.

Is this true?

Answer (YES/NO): YES